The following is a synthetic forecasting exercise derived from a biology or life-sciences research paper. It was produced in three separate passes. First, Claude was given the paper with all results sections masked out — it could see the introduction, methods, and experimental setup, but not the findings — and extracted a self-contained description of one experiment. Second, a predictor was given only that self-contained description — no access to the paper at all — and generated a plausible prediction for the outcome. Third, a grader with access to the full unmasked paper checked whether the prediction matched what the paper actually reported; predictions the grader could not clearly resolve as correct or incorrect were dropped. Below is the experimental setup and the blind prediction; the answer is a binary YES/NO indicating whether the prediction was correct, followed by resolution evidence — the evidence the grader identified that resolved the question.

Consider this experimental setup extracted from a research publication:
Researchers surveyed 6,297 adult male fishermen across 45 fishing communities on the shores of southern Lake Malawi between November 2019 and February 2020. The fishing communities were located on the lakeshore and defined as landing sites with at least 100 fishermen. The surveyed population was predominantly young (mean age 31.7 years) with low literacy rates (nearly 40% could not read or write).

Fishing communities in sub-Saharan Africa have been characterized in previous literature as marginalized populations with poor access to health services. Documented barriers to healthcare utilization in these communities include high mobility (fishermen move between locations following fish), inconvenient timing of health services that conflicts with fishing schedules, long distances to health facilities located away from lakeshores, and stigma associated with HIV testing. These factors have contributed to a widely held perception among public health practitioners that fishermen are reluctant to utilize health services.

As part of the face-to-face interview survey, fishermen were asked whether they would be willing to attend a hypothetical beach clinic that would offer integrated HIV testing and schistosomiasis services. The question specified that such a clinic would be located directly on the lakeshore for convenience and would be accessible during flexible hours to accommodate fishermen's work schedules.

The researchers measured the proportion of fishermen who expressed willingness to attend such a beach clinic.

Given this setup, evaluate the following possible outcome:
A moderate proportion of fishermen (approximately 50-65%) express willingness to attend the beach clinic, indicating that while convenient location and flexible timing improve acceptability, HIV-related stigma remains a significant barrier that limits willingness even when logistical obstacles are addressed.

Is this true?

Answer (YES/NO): NO